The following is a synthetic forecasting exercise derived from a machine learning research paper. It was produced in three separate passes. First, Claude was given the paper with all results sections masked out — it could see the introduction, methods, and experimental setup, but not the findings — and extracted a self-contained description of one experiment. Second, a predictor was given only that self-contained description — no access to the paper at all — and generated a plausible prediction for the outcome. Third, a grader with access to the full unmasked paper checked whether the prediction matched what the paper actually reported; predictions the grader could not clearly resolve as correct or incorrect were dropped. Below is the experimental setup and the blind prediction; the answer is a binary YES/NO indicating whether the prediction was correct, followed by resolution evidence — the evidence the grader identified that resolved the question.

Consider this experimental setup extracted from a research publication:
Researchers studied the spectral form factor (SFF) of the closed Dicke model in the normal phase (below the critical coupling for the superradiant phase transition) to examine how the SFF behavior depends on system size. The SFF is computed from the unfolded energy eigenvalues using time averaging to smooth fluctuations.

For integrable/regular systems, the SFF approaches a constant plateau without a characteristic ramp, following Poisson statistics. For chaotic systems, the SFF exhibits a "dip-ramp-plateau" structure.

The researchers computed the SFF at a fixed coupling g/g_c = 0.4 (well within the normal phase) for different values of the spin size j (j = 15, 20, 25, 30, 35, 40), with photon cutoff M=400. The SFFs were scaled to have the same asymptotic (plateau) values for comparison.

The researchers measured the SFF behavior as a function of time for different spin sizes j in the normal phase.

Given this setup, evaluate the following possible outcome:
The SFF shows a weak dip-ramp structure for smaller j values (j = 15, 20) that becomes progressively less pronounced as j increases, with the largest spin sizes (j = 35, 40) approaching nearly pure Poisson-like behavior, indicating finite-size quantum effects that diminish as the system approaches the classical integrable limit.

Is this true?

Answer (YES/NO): NO